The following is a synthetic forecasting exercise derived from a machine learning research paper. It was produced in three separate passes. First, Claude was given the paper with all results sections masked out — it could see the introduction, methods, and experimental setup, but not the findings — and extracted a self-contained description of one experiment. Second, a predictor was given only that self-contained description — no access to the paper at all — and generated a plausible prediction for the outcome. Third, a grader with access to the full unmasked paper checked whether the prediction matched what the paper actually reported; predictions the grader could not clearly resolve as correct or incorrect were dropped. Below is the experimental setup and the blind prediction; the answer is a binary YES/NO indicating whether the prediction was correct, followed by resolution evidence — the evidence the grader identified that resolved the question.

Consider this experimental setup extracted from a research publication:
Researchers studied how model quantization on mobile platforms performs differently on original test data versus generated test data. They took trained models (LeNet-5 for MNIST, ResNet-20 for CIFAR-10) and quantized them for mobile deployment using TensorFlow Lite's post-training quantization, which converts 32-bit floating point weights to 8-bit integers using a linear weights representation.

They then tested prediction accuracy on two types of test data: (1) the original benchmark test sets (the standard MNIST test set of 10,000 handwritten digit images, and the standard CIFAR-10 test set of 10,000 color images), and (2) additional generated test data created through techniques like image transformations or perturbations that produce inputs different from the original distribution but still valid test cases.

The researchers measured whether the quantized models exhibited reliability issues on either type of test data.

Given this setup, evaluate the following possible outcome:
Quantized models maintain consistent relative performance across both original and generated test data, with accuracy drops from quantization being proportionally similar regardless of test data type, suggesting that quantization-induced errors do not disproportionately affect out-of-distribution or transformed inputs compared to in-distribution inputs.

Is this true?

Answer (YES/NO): NO